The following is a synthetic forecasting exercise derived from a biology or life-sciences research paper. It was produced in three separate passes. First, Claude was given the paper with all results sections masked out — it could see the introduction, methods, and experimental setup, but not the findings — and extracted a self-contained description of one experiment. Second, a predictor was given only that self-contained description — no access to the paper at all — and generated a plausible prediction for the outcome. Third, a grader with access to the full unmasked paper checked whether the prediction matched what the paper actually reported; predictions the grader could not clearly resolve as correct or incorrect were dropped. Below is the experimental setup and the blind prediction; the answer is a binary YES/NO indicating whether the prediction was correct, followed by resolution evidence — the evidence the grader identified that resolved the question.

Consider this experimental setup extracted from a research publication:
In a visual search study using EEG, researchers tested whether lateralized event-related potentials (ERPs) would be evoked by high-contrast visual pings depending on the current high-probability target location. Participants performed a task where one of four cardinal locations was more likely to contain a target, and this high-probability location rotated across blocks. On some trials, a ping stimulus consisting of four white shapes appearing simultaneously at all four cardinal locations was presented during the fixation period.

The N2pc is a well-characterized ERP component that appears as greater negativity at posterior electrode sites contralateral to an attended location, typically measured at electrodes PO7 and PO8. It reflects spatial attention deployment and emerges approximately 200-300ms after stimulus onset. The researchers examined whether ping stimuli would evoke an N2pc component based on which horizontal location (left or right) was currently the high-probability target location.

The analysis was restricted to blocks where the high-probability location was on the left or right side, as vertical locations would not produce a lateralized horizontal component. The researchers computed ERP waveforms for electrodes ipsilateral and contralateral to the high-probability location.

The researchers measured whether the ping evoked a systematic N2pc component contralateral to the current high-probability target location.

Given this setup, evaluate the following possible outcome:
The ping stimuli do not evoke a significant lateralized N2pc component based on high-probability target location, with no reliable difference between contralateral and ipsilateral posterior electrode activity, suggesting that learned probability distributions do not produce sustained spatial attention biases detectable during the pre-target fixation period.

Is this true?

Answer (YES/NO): YES